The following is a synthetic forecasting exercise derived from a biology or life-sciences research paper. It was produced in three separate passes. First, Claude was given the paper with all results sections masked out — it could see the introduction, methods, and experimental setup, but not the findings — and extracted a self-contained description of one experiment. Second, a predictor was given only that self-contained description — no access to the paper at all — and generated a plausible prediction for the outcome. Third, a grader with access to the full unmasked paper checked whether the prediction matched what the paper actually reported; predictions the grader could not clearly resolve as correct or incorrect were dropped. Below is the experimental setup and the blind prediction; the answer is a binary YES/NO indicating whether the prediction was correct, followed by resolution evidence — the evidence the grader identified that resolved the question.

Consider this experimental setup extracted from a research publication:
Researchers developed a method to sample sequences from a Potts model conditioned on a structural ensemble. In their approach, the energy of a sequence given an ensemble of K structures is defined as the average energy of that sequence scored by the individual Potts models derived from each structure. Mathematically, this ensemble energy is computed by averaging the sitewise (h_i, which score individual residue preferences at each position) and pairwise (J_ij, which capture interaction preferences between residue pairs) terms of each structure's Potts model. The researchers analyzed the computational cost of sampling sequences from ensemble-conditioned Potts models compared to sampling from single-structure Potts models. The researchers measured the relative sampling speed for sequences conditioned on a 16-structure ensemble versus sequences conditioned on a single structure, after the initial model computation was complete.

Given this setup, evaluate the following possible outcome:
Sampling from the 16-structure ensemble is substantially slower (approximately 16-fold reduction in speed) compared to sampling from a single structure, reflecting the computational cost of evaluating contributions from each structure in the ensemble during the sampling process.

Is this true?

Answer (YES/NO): NO